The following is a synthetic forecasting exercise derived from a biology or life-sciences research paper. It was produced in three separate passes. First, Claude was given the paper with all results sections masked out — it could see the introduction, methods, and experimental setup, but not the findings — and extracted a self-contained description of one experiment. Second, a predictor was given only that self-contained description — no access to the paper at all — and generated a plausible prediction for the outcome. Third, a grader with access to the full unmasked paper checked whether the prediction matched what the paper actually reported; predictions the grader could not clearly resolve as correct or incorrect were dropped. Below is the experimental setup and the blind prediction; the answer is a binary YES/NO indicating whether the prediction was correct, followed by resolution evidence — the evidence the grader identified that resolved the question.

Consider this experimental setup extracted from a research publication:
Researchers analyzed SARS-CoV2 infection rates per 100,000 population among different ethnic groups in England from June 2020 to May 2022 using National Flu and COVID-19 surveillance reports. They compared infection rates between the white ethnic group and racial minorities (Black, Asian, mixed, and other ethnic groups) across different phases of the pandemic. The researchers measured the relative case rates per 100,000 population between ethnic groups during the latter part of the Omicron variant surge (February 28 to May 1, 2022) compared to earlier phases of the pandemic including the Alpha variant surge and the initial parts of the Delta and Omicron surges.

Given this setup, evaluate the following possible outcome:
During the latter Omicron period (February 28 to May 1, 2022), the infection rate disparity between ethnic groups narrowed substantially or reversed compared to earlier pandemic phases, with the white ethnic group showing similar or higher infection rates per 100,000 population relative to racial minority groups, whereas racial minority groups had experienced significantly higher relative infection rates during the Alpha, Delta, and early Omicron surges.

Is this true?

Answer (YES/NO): YES